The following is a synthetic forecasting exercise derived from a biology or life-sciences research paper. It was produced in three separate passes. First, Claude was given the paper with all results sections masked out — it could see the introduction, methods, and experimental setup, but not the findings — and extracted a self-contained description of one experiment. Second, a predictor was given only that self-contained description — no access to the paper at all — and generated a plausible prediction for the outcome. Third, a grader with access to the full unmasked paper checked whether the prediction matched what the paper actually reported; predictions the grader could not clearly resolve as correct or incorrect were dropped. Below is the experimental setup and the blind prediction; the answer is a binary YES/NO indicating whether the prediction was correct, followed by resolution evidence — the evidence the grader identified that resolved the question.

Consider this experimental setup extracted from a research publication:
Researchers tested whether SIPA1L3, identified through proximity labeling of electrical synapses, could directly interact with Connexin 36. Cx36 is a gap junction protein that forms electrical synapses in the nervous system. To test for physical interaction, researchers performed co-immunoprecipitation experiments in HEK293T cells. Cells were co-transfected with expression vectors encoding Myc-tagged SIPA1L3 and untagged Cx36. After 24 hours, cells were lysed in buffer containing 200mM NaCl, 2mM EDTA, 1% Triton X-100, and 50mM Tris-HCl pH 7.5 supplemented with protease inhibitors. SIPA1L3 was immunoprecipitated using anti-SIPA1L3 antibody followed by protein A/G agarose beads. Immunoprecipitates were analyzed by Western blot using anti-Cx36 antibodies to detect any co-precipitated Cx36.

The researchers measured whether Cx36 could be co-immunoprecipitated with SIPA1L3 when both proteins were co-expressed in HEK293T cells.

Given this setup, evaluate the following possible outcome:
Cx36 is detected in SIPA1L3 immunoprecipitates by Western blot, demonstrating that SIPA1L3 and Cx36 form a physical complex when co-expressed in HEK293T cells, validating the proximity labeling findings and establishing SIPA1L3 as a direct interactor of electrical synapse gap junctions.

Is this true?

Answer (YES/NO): YES